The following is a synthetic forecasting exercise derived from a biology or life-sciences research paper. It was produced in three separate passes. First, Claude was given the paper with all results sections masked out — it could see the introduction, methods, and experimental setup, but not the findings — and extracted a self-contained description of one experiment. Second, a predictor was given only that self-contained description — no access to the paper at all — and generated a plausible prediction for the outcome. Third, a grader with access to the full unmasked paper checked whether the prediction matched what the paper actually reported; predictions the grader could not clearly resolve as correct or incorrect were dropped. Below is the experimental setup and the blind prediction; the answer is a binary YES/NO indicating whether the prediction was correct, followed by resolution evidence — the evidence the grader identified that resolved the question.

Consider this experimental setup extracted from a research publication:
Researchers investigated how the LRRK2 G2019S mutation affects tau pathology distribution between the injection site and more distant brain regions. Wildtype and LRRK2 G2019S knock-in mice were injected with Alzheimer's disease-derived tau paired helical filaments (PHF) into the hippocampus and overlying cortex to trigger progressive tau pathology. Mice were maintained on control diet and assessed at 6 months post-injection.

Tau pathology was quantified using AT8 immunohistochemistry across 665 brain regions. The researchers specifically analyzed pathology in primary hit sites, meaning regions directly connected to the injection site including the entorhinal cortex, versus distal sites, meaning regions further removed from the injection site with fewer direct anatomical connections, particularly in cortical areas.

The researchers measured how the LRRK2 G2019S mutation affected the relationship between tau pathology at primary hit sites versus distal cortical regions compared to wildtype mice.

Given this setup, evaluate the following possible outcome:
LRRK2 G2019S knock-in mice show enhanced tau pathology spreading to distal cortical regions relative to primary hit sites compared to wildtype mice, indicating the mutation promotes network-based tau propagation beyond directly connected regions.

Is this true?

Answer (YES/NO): YES